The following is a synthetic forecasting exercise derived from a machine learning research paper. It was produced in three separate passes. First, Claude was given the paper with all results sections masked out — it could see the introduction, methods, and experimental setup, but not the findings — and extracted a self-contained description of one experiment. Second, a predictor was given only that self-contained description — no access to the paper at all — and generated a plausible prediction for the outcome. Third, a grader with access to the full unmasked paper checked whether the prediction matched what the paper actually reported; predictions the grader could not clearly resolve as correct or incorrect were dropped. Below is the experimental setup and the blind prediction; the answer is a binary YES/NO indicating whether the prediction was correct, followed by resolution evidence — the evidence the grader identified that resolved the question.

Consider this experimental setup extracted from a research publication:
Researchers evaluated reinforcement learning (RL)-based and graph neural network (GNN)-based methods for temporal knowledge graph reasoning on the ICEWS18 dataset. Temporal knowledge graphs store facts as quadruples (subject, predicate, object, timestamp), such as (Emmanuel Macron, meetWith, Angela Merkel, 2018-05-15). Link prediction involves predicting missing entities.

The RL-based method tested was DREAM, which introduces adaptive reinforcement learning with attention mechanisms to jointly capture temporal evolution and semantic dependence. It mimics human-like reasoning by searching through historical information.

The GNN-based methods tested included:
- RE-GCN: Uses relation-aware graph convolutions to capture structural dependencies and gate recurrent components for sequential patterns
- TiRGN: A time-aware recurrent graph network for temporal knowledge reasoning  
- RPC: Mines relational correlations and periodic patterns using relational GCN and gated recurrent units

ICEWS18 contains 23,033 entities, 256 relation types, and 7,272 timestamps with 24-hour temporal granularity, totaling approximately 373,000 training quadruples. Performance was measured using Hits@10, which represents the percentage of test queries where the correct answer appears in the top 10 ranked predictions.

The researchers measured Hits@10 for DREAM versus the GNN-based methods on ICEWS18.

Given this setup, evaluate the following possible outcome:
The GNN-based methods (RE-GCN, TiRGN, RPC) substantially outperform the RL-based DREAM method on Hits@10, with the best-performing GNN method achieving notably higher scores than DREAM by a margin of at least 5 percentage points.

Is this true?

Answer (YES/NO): NO